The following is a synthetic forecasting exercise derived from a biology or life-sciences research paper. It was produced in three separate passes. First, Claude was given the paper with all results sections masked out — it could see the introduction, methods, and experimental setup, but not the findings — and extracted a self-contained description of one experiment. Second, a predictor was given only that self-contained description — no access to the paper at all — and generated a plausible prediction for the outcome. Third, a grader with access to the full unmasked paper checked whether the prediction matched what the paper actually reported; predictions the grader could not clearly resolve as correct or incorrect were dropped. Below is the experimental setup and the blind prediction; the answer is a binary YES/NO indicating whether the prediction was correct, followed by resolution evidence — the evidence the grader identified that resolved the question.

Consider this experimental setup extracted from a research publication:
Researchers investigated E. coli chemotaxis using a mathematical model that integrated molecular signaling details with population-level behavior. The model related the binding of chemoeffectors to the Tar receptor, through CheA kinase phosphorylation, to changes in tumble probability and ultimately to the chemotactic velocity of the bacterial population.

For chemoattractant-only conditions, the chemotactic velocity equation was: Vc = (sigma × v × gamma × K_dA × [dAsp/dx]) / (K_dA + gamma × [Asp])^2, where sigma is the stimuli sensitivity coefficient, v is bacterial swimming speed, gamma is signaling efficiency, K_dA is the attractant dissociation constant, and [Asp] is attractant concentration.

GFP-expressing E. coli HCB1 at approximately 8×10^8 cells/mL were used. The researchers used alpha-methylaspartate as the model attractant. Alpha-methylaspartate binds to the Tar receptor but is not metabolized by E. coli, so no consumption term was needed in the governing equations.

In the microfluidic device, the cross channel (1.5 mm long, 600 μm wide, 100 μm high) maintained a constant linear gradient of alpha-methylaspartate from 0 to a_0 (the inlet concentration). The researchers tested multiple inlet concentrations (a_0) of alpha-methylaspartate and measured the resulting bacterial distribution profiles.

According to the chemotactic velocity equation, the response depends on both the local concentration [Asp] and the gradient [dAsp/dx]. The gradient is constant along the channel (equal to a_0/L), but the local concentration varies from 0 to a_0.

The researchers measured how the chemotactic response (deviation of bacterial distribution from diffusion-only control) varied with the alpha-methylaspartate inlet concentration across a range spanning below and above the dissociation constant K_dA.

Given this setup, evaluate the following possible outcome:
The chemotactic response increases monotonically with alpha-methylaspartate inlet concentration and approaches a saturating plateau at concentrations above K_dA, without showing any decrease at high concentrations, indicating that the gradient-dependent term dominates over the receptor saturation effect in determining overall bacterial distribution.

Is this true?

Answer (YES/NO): NO